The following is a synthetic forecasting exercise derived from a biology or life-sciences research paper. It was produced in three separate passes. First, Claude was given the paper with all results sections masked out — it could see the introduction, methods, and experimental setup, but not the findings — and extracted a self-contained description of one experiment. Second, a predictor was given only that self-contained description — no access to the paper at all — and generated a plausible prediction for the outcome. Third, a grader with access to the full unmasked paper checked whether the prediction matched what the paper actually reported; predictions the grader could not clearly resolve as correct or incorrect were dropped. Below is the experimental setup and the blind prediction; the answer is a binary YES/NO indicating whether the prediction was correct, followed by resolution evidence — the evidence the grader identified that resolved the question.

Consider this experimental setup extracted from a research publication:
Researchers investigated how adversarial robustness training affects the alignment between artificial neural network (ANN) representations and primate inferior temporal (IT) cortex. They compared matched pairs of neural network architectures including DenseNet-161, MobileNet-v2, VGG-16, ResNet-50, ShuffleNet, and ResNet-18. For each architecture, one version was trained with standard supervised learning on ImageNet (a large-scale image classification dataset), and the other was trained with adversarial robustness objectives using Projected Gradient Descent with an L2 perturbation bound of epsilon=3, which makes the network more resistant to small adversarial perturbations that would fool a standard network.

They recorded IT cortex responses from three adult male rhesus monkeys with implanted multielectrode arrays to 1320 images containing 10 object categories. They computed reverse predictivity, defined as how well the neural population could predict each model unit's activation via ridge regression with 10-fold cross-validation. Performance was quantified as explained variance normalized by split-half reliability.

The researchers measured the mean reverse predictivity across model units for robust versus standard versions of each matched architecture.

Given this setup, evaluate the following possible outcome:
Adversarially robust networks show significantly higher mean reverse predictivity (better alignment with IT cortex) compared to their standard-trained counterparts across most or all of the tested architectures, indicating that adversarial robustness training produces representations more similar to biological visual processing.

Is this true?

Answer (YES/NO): YES